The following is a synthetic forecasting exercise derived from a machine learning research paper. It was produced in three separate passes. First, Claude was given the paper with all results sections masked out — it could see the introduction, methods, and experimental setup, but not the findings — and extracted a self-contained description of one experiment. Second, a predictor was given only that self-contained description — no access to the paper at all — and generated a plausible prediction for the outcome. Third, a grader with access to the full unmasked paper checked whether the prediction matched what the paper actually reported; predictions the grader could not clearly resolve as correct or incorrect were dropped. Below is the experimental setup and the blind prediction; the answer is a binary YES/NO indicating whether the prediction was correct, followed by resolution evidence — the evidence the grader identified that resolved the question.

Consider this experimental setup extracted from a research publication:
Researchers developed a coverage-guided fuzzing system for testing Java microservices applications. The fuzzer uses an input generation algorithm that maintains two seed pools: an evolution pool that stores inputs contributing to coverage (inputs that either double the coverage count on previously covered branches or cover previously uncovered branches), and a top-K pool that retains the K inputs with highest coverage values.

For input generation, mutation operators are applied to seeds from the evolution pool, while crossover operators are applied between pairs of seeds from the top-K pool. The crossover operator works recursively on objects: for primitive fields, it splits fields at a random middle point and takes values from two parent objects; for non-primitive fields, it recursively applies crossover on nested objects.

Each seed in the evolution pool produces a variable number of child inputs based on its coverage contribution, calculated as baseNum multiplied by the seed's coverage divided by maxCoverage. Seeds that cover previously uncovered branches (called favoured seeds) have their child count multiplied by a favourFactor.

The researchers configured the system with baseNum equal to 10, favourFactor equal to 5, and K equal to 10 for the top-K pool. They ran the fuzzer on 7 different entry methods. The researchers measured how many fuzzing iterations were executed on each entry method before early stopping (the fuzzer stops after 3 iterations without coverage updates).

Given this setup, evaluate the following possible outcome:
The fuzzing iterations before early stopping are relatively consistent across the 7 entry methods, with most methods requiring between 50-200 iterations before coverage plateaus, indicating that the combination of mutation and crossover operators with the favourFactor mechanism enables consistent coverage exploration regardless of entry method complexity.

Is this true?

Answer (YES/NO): NO